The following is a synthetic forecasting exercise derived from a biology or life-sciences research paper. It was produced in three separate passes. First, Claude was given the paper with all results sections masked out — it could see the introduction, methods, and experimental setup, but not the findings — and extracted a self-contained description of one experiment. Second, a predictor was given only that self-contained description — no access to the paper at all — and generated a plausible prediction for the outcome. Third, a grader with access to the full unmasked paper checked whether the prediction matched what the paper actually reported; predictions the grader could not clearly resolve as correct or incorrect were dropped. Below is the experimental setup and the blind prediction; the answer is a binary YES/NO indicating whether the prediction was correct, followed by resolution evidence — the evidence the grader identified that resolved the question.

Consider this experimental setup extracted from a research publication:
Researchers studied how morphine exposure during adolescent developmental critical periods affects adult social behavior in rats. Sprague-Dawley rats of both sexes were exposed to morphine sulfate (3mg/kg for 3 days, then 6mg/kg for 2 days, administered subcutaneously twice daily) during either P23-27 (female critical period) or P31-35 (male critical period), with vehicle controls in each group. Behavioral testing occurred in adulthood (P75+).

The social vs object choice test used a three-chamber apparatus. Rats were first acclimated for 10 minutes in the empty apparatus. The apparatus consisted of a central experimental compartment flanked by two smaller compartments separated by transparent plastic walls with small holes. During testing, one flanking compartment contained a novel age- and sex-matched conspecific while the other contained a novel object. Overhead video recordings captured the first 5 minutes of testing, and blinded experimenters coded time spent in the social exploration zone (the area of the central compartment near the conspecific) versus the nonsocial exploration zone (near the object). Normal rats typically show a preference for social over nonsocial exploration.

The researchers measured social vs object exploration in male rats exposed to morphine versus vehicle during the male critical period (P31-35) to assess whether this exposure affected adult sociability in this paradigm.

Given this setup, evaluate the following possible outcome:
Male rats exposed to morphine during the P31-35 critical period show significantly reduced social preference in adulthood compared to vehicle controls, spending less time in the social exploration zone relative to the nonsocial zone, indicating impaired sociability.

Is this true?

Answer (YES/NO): YES